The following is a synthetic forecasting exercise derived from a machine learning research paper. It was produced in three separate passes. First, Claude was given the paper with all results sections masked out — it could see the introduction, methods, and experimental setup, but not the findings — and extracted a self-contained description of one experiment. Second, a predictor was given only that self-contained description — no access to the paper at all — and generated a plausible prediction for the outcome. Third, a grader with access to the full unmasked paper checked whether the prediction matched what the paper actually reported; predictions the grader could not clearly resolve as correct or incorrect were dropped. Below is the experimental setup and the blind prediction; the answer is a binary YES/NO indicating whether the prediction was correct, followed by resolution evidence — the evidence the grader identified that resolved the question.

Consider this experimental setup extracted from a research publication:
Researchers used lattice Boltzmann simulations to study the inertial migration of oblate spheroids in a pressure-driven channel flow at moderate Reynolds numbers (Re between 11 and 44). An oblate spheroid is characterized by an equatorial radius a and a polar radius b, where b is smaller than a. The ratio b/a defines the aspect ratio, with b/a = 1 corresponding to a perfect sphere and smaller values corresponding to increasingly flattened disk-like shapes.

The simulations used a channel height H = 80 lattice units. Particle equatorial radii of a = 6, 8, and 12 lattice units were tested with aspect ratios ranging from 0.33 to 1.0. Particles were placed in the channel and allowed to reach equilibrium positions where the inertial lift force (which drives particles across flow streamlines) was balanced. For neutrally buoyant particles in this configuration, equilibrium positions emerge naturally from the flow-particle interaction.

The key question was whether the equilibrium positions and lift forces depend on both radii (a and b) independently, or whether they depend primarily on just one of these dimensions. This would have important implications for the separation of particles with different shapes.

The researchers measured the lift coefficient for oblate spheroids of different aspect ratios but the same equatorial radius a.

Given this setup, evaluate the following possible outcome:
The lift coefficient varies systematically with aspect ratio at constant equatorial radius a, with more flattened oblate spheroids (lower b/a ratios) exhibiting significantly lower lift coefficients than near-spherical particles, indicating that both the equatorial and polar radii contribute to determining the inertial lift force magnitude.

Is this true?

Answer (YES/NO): NO